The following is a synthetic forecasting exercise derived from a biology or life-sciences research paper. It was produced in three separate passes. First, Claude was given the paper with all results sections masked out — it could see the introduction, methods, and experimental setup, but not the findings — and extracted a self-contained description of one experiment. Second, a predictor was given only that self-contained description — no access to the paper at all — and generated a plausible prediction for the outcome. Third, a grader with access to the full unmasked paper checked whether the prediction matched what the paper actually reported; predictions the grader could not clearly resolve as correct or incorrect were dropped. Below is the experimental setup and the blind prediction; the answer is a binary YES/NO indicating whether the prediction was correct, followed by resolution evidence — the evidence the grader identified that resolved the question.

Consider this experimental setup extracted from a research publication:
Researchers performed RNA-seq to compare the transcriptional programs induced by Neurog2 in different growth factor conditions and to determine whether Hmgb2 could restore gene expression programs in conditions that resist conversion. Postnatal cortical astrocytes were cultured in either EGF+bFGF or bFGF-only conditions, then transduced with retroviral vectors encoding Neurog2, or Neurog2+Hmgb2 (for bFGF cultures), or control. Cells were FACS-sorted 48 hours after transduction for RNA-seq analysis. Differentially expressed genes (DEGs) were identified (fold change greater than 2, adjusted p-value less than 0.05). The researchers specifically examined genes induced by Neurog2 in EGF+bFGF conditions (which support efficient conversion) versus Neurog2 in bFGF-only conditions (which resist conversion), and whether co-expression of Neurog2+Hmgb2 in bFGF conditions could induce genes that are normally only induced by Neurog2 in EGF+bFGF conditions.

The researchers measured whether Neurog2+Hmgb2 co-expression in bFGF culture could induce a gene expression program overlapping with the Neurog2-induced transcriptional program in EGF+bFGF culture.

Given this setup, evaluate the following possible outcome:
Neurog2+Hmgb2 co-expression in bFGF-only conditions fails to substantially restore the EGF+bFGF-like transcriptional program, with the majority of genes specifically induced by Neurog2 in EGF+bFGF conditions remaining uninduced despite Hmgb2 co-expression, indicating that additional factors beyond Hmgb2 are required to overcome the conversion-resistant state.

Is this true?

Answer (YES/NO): NO